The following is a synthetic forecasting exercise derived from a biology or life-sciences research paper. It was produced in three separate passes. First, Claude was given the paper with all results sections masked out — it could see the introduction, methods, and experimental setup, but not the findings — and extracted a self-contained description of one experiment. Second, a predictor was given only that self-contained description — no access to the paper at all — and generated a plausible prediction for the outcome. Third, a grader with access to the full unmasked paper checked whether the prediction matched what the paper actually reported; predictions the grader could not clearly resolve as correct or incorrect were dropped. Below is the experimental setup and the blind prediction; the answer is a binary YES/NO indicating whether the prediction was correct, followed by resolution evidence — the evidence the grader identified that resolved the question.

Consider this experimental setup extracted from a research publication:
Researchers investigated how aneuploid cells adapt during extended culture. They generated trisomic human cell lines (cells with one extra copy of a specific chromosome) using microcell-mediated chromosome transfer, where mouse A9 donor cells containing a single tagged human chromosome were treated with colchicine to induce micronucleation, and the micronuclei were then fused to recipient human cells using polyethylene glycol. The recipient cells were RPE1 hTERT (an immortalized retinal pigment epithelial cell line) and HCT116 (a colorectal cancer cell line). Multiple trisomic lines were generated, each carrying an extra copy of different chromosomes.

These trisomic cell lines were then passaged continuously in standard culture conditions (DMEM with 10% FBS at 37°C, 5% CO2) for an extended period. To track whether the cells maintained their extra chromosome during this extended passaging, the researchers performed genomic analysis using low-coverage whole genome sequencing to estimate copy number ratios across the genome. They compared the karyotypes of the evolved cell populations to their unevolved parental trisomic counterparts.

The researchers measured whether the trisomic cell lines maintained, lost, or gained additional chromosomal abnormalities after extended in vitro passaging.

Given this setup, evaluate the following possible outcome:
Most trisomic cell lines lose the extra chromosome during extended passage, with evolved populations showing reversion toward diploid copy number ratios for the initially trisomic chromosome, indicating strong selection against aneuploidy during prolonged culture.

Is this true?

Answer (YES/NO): NO